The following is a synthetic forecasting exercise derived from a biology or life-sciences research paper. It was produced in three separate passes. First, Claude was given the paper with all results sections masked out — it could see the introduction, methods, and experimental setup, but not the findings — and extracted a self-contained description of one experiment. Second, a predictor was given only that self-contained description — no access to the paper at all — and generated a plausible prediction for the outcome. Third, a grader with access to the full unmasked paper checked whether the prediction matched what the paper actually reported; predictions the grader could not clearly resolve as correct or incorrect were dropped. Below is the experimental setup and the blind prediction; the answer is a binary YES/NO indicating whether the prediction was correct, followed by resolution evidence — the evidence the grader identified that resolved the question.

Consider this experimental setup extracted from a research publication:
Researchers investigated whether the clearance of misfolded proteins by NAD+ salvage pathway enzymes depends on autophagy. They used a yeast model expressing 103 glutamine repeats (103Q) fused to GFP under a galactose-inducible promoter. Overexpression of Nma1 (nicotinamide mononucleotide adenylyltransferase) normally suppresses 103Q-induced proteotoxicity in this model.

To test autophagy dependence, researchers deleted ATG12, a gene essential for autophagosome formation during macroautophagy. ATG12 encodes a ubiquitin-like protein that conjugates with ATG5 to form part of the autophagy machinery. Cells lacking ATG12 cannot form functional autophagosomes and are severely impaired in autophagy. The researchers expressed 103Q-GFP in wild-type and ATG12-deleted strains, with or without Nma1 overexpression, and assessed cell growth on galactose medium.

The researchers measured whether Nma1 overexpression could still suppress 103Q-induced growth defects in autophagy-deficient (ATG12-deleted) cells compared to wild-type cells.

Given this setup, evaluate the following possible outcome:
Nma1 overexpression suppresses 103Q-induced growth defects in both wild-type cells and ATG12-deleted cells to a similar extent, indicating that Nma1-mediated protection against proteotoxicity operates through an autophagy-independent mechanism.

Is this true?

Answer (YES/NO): YES